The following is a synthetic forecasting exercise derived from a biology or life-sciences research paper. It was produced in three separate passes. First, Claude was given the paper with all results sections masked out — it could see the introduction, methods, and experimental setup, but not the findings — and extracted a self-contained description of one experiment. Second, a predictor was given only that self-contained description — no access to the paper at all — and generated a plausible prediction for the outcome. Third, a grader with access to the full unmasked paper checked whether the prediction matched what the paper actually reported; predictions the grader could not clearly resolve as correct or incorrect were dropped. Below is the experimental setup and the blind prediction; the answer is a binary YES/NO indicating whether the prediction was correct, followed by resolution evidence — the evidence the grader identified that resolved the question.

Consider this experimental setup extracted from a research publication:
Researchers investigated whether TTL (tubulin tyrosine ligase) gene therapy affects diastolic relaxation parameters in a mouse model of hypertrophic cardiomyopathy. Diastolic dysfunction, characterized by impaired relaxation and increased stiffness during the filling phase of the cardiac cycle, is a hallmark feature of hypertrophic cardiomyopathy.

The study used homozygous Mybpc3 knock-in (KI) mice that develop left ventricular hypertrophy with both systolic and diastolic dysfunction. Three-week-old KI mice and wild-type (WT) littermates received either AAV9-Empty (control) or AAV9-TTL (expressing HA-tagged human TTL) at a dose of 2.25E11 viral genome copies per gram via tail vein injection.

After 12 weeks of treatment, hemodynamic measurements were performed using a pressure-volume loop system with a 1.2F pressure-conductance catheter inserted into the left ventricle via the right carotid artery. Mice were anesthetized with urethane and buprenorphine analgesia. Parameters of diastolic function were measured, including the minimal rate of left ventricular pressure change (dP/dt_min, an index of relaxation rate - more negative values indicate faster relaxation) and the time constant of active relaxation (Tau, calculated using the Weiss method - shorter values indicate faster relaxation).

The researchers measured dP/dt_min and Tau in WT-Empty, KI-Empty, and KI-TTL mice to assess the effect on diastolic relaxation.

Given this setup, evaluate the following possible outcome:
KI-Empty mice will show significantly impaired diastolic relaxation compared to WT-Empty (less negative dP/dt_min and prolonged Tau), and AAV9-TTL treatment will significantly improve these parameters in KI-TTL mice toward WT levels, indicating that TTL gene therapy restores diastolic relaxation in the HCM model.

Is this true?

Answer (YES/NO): NO